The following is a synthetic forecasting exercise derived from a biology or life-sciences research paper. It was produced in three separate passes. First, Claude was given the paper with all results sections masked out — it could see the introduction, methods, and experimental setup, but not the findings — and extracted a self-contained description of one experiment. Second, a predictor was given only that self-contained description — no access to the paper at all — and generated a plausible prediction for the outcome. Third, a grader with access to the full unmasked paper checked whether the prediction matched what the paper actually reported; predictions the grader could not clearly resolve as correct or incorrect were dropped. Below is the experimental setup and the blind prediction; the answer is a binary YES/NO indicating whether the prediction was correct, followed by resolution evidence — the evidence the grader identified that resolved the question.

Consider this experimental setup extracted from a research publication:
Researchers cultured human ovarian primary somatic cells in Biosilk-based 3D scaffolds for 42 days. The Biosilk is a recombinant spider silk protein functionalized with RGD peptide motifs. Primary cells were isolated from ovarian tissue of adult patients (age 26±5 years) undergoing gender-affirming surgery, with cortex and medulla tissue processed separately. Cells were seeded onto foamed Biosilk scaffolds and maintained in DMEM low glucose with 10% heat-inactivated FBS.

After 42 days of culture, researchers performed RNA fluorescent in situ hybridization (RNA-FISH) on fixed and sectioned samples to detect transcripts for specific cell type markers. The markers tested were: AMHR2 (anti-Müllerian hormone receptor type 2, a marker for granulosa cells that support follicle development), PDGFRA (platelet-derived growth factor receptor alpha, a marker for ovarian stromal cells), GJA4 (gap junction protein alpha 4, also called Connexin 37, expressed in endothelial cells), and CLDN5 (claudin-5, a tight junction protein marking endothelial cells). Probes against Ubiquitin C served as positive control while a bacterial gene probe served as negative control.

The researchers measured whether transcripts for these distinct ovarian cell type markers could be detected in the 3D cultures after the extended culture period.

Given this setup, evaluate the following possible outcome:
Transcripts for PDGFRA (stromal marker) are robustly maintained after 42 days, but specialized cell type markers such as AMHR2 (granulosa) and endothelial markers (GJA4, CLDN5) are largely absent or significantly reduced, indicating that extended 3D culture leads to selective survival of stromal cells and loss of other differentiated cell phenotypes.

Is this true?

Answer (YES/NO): NO